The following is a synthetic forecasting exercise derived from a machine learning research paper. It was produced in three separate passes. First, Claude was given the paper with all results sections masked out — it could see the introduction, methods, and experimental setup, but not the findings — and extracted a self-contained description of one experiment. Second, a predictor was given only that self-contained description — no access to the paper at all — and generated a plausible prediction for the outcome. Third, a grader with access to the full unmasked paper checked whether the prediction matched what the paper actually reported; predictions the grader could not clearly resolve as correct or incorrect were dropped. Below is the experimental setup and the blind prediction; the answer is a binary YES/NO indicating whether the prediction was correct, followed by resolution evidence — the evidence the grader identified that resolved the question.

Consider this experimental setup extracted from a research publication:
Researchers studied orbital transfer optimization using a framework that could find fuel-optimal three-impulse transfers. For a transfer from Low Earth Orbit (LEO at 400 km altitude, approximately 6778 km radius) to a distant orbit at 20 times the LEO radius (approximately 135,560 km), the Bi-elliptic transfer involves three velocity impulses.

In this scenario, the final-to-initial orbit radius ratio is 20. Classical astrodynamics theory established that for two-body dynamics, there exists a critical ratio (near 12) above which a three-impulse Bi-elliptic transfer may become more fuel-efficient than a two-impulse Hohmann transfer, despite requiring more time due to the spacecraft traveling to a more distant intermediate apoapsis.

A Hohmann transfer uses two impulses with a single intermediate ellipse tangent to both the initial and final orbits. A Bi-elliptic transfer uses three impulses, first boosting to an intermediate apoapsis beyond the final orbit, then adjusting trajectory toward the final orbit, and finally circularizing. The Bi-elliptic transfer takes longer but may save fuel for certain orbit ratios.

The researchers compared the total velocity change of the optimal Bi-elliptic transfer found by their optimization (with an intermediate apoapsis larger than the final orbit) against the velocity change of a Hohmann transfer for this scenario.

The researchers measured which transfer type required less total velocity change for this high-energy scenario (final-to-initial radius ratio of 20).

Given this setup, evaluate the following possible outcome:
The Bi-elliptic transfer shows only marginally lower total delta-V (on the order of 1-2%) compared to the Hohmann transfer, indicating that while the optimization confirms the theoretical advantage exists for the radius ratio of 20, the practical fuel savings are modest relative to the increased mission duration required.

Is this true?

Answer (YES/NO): NO